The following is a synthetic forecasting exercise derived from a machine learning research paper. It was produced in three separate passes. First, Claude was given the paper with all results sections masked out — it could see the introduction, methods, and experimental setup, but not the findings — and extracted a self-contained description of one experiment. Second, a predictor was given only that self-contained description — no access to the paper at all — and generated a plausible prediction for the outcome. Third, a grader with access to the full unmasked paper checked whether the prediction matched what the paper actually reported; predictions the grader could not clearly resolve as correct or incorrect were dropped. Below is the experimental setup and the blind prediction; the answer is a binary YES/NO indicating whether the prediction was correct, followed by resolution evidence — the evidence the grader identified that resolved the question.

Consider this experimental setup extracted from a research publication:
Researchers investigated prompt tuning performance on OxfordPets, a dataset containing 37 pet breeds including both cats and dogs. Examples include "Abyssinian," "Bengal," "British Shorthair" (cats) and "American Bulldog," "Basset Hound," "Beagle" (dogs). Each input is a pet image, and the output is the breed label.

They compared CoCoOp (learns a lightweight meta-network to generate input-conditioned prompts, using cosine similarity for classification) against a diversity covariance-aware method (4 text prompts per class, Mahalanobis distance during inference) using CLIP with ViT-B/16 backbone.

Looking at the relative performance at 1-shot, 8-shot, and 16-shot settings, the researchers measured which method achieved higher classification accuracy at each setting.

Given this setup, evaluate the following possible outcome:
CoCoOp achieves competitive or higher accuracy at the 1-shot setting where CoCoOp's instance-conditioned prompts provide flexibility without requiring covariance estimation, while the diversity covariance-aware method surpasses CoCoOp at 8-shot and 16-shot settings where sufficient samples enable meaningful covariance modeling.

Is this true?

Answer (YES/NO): NO